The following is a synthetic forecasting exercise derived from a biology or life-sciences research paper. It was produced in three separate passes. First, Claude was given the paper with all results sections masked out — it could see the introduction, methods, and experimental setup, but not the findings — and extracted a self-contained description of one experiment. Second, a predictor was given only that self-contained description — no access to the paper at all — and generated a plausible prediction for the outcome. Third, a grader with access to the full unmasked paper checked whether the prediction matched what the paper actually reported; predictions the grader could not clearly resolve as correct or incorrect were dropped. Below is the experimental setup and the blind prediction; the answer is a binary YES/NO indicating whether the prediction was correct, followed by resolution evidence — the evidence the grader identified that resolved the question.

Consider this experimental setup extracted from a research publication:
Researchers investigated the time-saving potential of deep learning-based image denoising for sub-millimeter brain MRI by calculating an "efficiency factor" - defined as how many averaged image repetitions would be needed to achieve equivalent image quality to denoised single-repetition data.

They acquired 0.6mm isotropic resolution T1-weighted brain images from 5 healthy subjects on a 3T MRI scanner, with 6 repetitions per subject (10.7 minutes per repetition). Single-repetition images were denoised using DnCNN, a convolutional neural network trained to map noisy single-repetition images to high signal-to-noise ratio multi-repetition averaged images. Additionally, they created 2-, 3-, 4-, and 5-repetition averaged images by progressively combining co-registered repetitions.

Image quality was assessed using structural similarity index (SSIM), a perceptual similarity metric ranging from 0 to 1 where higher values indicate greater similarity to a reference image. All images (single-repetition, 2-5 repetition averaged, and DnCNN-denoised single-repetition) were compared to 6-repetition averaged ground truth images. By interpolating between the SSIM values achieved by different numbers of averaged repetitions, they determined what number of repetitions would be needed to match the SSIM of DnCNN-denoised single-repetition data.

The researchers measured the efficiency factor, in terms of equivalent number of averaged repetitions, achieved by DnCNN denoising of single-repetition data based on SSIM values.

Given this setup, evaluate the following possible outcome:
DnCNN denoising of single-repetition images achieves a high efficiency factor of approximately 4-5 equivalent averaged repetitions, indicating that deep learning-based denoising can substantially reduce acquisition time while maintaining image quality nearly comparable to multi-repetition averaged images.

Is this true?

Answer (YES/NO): NO